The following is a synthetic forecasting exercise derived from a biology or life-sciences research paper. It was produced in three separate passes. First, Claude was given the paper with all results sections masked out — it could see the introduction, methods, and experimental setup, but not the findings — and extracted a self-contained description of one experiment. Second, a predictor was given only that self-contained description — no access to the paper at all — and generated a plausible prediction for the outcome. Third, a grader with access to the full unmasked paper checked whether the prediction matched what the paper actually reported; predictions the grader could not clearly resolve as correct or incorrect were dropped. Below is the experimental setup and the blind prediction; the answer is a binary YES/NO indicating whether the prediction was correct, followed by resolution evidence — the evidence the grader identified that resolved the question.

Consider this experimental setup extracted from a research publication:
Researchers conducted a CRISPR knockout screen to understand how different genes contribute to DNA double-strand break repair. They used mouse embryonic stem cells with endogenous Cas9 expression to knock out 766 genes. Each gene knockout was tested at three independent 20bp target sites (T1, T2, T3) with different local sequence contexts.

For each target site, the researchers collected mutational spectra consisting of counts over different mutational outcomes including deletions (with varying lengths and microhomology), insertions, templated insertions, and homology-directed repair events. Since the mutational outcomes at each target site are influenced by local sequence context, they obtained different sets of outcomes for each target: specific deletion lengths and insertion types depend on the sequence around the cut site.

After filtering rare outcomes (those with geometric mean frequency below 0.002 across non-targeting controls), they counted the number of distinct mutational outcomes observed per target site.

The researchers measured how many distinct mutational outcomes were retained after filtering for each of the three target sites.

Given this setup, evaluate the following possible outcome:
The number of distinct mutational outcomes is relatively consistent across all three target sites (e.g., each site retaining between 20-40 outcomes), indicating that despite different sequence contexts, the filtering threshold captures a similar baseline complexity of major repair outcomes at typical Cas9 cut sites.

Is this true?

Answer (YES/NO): NO